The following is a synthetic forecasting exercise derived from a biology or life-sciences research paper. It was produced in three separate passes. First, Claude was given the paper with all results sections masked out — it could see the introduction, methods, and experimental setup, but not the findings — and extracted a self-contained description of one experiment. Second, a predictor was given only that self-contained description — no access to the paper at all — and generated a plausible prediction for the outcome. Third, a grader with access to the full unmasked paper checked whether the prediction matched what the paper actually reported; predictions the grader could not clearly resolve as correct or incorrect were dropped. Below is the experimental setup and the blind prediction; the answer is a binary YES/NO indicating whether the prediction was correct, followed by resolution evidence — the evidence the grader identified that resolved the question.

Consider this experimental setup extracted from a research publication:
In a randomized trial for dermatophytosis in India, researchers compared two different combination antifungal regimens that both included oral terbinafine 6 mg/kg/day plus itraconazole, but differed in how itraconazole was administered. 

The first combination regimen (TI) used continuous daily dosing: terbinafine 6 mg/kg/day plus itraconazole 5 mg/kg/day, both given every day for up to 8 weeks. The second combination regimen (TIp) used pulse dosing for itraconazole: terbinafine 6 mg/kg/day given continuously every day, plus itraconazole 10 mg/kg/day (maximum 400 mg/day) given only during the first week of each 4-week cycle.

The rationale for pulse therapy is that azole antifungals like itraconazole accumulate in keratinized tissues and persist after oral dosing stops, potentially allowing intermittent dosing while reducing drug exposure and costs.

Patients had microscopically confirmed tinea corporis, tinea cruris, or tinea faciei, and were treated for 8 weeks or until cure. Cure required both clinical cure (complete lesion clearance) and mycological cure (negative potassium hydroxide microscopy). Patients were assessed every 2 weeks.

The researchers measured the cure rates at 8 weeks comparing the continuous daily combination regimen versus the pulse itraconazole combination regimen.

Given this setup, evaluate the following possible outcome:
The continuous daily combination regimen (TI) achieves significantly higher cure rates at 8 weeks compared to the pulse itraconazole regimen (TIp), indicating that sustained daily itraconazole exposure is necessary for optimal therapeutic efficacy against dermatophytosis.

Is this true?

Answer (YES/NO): NO